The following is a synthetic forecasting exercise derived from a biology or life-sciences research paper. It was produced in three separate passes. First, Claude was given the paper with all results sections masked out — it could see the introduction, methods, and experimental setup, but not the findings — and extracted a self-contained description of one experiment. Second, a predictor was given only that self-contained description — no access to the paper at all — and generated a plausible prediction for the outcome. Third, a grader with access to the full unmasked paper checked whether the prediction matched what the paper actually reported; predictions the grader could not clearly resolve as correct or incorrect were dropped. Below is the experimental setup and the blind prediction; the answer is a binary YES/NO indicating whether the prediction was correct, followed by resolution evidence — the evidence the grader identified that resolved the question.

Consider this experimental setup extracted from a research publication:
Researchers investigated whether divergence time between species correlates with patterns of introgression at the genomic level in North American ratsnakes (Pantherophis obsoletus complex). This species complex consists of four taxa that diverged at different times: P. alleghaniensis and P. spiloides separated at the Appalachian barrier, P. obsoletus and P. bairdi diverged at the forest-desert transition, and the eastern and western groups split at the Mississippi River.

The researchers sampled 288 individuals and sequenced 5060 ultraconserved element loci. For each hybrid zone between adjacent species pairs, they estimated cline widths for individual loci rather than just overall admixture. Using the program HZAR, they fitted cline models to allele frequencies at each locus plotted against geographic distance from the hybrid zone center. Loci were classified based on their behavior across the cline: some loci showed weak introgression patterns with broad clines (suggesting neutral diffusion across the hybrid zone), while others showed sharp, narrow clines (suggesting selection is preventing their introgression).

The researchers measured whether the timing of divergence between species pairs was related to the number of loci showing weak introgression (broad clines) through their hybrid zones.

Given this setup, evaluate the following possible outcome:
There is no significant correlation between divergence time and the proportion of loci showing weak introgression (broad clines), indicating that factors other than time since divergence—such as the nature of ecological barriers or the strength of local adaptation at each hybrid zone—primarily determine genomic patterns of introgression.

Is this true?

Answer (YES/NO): NO